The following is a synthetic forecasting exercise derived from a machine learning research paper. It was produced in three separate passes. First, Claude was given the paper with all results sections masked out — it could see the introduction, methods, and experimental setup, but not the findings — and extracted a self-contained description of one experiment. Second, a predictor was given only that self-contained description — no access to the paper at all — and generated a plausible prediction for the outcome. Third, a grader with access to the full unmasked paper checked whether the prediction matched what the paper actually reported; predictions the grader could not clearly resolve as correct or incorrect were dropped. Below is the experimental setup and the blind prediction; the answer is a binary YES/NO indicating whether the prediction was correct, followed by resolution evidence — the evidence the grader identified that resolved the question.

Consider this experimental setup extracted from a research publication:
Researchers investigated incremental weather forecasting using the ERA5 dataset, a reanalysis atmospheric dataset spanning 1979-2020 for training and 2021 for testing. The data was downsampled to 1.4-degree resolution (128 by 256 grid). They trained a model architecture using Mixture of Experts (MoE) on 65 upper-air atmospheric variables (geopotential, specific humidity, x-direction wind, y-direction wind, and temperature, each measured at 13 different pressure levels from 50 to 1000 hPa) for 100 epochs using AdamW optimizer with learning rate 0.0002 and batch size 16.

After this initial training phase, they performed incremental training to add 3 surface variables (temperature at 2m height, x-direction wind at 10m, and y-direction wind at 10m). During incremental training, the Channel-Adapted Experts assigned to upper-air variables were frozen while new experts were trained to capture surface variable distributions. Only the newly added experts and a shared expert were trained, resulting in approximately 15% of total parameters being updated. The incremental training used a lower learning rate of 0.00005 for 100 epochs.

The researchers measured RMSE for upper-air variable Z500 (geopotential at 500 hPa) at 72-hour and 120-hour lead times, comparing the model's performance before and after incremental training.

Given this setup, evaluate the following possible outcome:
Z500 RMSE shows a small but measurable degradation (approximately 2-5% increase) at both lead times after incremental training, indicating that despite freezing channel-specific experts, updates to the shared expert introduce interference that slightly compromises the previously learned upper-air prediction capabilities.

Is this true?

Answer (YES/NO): NO